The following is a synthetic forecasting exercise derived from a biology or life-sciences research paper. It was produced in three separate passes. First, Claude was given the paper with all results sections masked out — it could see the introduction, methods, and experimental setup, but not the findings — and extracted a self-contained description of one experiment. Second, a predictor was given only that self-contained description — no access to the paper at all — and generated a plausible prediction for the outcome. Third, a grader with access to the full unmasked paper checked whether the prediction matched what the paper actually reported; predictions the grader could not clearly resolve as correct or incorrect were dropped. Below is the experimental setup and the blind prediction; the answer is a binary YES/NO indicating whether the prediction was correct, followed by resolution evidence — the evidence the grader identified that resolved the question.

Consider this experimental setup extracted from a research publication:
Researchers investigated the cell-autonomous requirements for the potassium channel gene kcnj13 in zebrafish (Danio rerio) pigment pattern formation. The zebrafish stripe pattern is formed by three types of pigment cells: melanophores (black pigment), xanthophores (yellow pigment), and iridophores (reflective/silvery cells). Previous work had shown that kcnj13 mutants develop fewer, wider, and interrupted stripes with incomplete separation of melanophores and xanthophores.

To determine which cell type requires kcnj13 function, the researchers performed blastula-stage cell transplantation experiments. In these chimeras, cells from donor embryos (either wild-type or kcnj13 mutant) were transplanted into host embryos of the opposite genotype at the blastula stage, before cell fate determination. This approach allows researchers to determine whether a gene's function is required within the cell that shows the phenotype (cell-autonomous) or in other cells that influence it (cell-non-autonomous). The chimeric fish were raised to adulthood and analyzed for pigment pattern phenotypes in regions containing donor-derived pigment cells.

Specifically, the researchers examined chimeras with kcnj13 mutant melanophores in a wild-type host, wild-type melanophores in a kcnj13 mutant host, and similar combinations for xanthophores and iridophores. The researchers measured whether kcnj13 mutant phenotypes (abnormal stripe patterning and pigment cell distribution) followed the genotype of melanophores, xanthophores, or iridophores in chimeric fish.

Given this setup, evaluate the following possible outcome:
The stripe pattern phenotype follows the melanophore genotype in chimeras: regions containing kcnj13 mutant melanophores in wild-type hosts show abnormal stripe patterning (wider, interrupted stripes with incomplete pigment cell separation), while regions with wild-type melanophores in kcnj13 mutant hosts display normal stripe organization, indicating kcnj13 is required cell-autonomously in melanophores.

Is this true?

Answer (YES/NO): YES